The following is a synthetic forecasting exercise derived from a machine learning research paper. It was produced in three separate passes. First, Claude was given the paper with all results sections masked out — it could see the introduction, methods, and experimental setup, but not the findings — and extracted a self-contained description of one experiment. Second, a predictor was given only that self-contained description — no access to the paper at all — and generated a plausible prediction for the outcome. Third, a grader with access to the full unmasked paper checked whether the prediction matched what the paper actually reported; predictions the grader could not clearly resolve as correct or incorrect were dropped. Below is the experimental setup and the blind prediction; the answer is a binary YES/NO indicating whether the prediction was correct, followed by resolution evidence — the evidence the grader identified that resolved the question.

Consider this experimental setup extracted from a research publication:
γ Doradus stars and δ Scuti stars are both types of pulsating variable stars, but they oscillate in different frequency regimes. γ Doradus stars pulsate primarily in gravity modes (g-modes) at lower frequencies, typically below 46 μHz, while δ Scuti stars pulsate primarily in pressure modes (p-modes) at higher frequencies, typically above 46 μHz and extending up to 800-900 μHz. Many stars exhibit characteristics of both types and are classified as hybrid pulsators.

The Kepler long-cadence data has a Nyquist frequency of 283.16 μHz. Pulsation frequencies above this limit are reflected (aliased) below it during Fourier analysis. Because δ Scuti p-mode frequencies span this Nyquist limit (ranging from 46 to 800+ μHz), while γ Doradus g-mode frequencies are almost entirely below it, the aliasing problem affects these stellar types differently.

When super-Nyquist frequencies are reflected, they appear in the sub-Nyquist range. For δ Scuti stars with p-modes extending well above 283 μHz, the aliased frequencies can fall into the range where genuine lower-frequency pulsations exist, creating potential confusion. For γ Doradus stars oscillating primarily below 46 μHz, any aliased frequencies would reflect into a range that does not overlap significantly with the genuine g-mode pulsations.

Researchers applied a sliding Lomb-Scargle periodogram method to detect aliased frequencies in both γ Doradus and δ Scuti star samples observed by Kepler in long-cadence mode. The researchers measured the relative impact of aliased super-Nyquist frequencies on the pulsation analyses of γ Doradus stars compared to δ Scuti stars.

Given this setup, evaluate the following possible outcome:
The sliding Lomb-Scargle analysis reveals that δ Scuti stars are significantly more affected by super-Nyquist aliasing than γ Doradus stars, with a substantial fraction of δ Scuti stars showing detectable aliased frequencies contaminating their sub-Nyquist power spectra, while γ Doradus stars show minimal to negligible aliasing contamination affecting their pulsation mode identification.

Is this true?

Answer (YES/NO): NO